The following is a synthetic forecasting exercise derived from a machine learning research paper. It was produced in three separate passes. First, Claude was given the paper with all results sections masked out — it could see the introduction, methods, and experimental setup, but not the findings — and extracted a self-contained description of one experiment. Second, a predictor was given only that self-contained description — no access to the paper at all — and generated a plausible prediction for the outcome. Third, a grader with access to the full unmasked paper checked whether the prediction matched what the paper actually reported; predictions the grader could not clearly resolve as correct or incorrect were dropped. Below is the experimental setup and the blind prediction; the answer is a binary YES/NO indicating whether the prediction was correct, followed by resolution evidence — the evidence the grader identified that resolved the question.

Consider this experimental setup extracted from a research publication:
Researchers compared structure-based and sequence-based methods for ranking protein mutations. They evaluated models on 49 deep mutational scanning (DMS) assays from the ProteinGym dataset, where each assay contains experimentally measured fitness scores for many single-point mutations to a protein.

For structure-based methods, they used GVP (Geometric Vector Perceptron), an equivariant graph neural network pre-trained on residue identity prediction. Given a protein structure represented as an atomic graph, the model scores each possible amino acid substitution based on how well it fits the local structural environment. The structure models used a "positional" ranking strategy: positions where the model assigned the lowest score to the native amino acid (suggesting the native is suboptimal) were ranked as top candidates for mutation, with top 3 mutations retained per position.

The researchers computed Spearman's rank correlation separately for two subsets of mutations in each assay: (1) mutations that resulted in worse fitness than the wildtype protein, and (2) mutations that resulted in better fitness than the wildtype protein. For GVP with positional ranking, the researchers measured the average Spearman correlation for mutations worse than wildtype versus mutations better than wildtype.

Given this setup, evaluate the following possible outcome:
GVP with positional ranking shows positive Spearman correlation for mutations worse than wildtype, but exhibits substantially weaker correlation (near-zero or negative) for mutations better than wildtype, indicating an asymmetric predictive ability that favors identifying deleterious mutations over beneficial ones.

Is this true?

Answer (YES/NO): NO